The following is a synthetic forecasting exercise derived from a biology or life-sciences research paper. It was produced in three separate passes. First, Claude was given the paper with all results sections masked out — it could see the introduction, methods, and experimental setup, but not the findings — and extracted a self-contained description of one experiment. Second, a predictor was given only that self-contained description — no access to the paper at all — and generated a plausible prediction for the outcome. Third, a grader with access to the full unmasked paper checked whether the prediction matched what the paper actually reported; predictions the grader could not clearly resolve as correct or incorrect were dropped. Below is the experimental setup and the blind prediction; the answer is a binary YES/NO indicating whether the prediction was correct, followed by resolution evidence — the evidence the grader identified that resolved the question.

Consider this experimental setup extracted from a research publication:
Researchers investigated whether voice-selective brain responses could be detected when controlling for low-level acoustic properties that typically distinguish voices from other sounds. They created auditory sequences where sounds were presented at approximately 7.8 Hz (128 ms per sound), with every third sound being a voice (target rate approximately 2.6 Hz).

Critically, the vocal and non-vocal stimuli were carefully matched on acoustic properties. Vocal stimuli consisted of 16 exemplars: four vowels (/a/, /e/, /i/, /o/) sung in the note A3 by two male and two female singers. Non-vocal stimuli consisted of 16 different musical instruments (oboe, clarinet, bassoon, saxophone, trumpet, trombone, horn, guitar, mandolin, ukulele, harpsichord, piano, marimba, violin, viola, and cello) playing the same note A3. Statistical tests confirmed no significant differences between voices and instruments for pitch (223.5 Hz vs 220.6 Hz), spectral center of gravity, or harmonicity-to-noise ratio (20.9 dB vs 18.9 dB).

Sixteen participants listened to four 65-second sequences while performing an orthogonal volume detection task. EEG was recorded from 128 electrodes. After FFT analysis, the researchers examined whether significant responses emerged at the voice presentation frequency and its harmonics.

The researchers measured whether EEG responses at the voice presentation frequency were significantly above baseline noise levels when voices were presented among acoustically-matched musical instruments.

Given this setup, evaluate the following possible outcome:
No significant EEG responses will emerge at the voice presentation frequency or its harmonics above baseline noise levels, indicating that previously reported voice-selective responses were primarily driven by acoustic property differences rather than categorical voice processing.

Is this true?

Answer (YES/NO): NO